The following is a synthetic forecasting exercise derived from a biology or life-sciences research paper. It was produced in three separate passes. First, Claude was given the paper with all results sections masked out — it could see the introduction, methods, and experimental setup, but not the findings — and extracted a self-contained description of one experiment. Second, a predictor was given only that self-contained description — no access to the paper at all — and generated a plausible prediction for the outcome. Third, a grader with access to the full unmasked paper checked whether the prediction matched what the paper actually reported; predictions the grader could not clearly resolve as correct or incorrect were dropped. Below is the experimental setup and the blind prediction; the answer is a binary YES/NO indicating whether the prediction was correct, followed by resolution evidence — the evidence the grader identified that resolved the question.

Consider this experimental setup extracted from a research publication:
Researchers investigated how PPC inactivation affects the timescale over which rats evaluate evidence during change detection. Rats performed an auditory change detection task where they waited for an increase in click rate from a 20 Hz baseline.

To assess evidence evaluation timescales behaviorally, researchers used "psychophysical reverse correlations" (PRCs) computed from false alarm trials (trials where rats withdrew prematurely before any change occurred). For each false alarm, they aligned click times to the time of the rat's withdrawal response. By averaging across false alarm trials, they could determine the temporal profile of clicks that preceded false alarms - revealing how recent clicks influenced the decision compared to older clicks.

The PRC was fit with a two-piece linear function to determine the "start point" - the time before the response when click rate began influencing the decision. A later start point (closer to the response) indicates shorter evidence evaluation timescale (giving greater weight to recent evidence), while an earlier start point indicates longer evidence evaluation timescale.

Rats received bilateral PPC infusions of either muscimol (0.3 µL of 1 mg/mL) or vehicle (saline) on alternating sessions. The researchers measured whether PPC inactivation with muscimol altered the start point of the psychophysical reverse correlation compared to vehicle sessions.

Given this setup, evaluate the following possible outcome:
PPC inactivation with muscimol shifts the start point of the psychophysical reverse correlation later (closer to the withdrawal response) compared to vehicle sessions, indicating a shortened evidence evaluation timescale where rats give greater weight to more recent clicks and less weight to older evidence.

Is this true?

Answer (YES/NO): NO